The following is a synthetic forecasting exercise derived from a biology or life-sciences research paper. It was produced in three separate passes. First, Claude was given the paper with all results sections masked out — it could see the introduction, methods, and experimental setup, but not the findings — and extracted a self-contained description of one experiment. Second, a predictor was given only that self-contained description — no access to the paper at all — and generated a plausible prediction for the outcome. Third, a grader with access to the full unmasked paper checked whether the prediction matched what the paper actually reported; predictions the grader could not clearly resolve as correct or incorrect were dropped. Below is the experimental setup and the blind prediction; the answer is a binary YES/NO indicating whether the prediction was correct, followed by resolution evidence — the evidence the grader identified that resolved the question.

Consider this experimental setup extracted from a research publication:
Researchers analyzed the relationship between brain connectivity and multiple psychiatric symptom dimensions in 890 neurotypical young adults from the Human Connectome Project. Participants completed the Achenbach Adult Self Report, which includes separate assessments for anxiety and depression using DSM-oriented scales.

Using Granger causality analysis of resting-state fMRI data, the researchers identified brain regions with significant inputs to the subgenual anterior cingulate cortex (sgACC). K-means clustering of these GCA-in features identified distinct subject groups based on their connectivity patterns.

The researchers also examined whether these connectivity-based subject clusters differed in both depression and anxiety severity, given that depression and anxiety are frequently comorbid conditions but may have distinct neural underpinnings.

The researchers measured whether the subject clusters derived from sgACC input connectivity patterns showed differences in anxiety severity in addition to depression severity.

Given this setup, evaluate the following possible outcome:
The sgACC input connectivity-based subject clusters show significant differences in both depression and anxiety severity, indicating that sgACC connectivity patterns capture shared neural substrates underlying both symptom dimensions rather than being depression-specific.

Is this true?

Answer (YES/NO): YES